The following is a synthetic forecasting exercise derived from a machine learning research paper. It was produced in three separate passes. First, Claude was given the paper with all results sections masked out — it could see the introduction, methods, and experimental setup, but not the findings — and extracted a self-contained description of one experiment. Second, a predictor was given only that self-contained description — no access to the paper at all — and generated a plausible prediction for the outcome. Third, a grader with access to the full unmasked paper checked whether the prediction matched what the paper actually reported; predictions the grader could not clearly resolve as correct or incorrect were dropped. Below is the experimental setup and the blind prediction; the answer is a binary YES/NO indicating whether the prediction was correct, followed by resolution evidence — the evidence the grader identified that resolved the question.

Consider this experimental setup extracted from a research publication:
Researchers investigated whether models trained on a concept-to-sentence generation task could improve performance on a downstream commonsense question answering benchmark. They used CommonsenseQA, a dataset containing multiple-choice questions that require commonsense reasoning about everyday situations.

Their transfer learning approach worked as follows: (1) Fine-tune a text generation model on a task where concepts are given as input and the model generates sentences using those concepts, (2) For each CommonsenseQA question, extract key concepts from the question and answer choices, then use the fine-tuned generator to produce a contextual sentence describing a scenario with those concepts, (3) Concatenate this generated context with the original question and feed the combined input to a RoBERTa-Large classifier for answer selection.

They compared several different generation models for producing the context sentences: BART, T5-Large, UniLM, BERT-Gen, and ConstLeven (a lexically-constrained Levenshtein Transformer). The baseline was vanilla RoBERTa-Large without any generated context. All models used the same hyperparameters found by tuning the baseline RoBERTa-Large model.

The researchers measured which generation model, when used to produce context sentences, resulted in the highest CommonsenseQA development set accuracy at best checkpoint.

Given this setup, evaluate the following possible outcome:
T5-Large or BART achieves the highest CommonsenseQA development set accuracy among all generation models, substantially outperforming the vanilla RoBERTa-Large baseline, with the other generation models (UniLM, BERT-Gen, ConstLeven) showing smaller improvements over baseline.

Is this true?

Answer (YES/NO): NO